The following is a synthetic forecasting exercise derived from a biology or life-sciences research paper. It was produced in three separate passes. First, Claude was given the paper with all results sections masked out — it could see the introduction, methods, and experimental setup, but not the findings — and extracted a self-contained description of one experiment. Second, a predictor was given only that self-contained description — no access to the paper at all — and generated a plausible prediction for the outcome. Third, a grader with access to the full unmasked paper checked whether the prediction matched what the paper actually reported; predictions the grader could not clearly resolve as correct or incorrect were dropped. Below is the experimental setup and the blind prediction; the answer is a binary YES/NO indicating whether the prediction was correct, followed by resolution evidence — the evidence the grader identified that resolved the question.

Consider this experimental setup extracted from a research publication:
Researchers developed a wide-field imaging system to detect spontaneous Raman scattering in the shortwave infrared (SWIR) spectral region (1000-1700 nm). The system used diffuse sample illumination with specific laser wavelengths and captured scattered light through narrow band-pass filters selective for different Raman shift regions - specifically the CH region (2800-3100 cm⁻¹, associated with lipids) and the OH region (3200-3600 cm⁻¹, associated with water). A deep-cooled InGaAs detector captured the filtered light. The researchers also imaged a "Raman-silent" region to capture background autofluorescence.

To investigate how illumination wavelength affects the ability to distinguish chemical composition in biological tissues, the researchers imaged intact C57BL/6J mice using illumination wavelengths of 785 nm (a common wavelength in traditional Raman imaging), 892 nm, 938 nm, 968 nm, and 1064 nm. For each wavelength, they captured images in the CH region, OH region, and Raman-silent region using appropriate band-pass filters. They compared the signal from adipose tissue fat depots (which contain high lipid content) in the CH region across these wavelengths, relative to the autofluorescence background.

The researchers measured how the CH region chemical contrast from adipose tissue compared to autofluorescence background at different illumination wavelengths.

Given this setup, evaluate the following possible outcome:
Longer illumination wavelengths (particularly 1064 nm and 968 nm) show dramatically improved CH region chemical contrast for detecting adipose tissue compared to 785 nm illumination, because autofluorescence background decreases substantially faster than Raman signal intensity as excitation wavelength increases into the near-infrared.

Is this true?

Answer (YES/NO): YES